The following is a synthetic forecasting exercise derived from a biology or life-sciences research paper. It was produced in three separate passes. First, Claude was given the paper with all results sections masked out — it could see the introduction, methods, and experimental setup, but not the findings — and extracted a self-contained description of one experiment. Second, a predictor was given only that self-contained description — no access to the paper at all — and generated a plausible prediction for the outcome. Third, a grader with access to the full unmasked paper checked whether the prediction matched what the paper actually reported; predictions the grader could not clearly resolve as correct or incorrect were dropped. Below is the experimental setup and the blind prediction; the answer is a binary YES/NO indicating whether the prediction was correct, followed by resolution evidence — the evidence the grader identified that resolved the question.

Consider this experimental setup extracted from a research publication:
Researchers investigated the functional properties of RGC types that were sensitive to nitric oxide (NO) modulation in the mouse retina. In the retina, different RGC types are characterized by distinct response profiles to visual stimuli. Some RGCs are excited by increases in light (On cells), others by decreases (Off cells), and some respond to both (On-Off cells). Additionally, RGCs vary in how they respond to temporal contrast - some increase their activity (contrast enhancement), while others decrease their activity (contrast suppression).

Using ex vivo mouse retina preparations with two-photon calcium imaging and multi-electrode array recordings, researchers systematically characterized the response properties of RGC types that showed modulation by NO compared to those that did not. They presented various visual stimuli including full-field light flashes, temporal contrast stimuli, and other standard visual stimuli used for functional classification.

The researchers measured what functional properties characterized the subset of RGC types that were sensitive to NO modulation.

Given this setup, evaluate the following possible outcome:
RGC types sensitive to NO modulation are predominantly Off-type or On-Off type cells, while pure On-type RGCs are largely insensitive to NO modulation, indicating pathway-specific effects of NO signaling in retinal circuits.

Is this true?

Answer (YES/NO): NO